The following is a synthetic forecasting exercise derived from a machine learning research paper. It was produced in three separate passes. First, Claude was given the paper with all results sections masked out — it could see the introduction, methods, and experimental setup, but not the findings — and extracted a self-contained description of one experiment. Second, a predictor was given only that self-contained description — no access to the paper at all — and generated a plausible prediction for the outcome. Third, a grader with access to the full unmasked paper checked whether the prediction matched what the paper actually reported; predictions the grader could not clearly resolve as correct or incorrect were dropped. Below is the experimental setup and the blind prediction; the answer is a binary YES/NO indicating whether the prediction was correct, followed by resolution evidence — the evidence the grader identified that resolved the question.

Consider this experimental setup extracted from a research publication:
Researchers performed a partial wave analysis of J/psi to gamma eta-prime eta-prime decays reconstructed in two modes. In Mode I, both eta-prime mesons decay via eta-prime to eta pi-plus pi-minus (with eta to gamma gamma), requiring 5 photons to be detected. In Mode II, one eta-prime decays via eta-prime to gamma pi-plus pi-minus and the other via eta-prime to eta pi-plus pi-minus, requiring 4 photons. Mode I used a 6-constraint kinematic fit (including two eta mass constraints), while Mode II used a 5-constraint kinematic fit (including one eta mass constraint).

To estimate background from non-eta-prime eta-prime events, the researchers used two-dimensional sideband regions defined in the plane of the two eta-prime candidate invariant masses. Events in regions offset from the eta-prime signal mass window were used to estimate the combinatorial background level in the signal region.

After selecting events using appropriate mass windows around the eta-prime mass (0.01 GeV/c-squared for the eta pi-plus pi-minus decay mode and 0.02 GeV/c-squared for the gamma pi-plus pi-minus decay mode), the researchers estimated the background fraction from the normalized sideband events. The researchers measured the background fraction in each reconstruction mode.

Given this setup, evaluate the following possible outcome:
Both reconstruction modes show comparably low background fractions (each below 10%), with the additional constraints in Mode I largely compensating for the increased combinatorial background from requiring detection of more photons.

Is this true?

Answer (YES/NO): YES